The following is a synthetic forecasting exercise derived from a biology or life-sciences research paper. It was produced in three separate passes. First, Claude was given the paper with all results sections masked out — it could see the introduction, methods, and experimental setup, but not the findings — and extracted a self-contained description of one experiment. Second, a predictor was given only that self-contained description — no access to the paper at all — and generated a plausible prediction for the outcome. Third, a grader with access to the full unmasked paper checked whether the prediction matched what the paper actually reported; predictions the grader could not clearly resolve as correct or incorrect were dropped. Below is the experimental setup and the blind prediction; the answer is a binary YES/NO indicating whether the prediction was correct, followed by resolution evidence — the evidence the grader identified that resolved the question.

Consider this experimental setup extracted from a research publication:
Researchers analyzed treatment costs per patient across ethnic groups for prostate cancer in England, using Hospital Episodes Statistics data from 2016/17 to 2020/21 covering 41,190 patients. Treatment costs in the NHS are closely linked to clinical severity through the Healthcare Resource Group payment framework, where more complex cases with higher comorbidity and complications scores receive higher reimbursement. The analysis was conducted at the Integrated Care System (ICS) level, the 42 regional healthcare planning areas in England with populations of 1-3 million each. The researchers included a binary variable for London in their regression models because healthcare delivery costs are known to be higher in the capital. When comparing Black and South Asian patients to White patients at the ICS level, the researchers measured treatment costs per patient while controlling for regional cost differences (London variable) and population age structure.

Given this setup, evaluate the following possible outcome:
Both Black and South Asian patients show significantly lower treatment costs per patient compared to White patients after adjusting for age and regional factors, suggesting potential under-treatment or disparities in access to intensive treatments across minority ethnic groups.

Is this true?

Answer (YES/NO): NO